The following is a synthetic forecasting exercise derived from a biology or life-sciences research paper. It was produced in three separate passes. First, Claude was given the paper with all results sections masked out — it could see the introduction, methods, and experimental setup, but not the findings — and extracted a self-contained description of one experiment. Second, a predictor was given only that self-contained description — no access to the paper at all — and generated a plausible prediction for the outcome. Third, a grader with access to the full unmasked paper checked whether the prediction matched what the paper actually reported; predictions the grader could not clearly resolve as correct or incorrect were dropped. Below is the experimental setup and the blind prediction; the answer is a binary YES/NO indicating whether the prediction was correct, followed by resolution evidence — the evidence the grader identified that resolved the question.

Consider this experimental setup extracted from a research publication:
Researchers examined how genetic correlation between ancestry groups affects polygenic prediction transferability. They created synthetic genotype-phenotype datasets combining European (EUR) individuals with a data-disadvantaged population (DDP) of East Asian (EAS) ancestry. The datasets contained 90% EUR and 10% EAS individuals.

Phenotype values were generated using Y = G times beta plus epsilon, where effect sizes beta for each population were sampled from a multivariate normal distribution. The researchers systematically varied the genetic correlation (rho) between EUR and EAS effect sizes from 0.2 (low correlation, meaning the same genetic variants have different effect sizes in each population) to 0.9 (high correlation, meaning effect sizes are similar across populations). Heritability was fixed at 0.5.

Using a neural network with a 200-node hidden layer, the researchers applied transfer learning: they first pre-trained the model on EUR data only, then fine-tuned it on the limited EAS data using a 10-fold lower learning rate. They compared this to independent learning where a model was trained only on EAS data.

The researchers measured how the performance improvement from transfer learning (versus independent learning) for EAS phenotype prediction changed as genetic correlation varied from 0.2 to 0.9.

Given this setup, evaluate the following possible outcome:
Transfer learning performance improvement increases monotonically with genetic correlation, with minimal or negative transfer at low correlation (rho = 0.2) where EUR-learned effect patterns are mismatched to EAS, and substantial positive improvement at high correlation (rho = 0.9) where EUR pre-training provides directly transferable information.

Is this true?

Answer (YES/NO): NO